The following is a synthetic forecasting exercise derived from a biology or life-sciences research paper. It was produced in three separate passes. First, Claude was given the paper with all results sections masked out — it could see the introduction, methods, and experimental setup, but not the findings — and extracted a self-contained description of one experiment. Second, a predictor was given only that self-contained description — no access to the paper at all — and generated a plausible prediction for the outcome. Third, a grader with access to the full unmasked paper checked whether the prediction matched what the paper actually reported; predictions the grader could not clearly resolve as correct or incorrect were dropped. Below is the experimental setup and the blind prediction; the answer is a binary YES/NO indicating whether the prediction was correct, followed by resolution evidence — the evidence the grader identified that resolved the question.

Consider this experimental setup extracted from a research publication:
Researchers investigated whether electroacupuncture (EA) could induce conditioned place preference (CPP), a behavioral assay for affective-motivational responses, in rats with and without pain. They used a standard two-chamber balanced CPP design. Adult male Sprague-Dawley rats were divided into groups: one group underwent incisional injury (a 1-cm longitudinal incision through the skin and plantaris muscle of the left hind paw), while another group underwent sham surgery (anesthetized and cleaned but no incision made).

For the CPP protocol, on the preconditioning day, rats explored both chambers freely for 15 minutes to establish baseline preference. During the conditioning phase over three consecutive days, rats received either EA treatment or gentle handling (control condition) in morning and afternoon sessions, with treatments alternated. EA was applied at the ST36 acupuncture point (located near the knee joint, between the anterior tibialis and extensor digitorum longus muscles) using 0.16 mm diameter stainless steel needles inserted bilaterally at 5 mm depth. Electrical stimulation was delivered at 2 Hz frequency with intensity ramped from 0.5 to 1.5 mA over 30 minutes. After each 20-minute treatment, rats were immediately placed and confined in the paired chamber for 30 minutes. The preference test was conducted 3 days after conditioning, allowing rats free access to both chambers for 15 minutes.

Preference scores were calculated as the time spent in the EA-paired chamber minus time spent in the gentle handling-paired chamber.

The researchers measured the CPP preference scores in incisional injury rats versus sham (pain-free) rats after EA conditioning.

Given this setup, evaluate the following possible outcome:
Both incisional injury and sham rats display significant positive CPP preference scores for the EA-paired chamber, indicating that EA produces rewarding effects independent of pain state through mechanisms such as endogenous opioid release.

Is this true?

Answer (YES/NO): NO